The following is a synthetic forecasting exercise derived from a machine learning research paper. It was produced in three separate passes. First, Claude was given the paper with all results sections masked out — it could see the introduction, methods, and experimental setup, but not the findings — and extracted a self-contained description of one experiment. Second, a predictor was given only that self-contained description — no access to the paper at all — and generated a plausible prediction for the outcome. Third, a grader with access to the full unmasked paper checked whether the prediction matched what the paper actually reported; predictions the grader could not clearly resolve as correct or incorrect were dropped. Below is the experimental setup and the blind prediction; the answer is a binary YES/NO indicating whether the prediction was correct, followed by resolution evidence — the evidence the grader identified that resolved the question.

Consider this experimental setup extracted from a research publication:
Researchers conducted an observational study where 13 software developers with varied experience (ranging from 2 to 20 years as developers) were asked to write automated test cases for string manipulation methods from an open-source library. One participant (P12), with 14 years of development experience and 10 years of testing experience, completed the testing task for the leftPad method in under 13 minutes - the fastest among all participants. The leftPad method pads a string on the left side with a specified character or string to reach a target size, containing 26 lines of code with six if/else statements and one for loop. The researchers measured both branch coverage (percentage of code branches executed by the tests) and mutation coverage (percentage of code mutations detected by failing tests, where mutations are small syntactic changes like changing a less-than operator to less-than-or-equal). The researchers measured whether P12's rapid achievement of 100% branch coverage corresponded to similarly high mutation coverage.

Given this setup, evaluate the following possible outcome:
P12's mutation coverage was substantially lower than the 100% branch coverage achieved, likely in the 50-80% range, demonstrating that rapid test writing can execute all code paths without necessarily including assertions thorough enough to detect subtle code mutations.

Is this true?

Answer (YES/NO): NO